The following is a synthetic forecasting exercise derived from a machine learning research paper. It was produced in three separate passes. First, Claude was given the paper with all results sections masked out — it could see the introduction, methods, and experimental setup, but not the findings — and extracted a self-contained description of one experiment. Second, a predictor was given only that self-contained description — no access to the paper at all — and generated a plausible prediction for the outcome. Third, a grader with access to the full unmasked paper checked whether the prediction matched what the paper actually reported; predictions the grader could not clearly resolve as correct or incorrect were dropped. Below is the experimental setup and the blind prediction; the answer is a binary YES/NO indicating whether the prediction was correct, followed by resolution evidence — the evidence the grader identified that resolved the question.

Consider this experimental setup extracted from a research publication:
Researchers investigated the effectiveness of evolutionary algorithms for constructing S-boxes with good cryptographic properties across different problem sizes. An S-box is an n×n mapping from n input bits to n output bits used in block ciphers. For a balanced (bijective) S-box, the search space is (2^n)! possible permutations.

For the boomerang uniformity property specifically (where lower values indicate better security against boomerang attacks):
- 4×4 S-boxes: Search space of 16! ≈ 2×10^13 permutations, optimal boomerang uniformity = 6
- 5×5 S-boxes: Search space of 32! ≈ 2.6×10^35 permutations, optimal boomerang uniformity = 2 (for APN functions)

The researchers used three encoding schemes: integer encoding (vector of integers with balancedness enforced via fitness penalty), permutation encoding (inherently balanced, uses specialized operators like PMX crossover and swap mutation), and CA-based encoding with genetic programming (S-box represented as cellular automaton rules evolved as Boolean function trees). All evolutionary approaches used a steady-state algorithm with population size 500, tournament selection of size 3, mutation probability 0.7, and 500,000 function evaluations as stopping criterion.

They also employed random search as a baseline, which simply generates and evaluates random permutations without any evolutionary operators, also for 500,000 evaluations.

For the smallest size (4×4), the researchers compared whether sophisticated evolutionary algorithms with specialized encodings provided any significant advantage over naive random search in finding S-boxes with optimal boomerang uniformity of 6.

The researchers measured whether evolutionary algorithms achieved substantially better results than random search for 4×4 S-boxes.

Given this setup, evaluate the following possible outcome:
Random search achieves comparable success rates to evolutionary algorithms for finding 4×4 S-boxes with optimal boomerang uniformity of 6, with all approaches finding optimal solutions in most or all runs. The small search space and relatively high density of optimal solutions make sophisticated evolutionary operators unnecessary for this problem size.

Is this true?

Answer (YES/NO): NO